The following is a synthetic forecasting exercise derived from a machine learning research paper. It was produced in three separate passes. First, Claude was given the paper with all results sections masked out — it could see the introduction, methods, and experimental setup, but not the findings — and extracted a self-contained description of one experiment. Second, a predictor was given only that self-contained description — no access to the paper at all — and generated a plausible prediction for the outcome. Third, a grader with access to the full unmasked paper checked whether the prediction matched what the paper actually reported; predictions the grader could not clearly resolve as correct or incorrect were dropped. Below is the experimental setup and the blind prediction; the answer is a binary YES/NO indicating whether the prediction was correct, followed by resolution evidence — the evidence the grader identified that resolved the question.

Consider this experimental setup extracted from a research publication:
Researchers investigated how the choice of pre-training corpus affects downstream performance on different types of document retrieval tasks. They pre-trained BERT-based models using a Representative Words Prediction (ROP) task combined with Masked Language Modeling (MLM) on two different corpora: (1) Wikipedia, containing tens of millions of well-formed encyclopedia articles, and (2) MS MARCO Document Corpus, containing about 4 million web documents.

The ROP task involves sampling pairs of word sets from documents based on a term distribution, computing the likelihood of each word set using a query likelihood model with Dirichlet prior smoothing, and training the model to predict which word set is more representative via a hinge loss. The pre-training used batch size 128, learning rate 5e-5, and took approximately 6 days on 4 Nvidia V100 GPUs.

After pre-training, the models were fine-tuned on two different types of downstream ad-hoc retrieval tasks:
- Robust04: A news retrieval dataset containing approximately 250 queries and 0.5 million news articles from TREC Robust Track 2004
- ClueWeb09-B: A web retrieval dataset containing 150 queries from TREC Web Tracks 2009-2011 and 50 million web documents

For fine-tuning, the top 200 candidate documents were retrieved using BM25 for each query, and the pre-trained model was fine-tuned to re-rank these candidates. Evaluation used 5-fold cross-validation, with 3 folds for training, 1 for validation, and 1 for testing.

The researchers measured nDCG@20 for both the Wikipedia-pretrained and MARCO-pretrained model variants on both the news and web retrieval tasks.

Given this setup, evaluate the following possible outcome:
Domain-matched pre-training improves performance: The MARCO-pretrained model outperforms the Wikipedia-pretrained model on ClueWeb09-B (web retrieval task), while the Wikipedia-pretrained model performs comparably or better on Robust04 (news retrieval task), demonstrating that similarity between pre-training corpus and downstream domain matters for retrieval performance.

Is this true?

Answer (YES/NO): YES